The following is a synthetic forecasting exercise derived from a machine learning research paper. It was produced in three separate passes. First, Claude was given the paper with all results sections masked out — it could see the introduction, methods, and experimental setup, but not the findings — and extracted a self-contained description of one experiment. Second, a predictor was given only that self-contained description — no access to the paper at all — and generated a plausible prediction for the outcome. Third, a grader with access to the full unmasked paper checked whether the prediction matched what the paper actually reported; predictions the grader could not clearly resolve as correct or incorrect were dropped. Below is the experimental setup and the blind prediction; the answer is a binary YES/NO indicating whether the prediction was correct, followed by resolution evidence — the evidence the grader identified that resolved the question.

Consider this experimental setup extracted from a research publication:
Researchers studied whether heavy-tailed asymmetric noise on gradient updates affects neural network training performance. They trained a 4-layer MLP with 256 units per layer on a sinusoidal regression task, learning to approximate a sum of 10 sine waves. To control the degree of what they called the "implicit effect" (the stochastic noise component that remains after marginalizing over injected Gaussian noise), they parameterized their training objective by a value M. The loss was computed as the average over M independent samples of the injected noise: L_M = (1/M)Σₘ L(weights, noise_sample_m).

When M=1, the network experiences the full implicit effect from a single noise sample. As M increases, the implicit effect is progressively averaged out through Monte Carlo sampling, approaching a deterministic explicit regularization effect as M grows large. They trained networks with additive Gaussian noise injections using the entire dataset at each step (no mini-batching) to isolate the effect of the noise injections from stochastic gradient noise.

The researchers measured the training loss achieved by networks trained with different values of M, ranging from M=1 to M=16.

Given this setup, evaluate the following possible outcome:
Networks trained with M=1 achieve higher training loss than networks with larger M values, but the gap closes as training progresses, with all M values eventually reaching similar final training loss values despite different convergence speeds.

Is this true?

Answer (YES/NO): NO